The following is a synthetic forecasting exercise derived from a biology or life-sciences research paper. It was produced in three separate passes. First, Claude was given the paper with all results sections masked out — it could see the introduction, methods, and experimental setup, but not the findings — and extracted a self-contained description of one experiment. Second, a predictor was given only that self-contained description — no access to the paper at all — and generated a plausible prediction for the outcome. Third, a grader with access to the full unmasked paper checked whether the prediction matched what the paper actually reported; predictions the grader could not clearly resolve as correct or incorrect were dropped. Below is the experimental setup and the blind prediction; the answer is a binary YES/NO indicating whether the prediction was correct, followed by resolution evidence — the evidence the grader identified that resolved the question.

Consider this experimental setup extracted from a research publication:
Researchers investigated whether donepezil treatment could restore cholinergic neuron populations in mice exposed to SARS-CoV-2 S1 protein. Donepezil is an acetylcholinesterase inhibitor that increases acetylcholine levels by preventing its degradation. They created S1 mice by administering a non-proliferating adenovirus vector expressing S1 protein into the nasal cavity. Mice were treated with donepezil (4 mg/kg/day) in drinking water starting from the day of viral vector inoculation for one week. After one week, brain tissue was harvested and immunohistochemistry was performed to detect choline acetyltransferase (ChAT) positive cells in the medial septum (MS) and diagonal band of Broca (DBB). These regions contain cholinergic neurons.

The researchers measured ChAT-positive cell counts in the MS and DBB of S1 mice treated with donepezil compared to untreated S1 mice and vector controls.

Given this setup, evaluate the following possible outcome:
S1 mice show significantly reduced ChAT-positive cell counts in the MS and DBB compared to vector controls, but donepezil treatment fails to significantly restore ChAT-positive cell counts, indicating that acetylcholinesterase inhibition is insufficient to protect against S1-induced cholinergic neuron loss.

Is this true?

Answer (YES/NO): YES